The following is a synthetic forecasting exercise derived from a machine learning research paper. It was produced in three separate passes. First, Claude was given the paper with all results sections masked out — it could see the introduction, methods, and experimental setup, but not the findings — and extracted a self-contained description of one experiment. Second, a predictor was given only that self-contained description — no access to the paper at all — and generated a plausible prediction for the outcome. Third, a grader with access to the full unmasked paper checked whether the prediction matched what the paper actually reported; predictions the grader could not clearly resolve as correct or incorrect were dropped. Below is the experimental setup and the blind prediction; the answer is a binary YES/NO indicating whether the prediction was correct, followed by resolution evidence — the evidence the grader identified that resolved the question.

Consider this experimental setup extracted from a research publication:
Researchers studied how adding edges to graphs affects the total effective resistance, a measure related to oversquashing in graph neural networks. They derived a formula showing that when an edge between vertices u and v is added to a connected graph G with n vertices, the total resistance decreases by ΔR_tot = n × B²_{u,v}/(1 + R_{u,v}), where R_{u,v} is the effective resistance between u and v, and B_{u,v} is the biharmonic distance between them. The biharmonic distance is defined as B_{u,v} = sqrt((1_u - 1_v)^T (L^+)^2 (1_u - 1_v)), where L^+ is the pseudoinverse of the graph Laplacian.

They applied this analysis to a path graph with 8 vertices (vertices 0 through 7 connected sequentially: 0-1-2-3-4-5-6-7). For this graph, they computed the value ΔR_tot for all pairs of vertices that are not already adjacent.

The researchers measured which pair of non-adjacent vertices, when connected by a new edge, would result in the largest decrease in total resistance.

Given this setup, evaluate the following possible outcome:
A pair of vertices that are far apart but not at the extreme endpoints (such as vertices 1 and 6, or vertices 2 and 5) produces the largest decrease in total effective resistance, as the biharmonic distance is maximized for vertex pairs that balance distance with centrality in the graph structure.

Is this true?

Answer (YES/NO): NO